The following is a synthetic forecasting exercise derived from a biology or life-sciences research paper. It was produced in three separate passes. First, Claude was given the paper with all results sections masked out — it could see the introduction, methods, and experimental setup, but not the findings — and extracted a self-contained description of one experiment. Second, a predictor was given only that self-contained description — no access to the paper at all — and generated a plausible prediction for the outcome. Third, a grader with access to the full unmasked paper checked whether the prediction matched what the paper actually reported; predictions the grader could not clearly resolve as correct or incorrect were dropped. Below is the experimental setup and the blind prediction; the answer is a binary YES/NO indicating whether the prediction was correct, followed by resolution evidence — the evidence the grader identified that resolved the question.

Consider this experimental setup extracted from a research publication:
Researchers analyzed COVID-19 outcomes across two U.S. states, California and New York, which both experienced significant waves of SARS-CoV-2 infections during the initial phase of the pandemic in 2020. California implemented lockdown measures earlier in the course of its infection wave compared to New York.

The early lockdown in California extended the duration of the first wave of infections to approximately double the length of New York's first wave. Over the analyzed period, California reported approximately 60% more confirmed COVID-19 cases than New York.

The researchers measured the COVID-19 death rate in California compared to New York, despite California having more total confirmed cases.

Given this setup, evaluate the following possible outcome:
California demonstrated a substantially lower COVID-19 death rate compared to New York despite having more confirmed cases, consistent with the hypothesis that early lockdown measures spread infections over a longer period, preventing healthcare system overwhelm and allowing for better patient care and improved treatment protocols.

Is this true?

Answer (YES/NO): YES